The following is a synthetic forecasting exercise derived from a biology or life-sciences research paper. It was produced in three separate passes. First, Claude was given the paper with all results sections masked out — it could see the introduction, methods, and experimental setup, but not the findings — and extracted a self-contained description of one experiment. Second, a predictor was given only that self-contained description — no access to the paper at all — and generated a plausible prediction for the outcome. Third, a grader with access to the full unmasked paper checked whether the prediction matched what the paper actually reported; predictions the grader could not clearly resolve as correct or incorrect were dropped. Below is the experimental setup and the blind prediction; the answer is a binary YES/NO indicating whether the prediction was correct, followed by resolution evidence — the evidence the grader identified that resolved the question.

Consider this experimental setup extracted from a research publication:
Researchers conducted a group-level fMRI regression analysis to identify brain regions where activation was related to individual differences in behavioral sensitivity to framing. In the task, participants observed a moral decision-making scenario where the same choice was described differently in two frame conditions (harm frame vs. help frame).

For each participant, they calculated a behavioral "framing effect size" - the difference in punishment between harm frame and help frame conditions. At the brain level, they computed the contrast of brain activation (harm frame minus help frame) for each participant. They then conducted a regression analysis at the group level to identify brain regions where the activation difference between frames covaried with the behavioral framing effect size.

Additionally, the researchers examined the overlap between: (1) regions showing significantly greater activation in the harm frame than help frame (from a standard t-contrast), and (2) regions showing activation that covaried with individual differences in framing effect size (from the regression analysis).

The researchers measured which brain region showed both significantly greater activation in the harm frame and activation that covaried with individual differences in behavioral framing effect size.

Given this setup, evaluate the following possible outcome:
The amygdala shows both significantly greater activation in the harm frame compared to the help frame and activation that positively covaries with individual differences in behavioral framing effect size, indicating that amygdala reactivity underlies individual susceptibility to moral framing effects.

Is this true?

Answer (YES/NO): NO